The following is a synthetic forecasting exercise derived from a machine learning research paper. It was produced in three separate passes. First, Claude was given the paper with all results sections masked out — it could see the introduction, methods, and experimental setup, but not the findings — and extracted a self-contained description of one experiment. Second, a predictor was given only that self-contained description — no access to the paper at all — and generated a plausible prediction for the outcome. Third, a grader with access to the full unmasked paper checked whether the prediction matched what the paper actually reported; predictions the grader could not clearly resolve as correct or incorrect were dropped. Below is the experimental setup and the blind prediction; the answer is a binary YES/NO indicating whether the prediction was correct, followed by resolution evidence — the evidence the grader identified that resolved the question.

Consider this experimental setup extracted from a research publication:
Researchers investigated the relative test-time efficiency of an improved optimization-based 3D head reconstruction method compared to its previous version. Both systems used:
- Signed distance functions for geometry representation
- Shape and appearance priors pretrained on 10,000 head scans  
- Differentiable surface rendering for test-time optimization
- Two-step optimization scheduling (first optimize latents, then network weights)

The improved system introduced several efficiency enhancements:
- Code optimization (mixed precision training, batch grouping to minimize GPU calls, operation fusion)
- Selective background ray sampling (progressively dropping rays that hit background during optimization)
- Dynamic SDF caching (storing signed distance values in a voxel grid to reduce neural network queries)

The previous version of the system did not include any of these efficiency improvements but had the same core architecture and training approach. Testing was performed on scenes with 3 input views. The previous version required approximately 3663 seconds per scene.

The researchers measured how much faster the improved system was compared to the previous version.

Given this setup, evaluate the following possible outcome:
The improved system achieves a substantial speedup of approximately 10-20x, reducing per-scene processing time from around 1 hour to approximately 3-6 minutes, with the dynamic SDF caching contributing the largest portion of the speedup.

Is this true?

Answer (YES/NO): NO